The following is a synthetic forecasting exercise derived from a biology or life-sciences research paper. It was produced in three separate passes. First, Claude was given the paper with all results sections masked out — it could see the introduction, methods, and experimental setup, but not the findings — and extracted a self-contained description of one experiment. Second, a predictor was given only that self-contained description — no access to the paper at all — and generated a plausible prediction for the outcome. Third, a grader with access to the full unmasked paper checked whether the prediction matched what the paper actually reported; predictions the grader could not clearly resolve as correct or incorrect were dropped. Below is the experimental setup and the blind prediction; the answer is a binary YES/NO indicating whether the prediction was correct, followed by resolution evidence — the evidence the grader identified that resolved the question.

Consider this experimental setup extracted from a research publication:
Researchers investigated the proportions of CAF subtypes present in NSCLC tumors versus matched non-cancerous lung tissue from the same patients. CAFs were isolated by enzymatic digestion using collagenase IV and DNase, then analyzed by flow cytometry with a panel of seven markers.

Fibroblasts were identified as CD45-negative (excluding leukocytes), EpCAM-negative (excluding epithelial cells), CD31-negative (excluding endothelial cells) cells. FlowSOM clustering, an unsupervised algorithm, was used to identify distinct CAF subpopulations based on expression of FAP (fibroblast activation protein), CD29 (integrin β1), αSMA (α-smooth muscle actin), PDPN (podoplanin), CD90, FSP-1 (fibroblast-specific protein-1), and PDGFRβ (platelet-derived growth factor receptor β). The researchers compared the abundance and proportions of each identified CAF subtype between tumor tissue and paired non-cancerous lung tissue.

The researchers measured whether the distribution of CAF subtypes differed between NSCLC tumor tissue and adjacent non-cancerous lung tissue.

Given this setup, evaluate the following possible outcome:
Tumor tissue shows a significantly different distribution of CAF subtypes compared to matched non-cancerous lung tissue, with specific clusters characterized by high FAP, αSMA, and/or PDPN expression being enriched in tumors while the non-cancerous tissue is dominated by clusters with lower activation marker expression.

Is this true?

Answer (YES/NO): YES